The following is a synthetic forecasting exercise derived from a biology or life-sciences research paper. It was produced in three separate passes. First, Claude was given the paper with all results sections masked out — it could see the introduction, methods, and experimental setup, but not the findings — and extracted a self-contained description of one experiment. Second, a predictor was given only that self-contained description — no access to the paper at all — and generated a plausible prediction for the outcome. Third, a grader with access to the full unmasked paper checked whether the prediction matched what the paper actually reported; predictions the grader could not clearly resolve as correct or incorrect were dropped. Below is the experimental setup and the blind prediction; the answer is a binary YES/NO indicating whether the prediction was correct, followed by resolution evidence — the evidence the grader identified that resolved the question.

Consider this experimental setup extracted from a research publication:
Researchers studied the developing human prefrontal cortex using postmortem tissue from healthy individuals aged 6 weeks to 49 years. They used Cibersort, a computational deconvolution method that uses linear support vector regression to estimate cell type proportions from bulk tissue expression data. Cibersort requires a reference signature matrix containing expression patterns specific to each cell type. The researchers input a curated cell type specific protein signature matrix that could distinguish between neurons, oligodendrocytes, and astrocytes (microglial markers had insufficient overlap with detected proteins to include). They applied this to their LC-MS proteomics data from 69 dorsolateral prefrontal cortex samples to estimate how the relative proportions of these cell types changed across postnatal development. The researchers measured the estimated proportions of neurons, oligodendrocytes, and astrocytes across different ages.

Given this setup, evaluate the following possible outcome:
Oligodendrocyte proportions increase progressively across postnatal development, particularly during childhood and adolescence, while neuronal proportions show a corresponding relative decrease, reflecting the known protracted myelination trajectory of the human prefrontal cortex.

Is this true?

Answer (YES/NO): YES